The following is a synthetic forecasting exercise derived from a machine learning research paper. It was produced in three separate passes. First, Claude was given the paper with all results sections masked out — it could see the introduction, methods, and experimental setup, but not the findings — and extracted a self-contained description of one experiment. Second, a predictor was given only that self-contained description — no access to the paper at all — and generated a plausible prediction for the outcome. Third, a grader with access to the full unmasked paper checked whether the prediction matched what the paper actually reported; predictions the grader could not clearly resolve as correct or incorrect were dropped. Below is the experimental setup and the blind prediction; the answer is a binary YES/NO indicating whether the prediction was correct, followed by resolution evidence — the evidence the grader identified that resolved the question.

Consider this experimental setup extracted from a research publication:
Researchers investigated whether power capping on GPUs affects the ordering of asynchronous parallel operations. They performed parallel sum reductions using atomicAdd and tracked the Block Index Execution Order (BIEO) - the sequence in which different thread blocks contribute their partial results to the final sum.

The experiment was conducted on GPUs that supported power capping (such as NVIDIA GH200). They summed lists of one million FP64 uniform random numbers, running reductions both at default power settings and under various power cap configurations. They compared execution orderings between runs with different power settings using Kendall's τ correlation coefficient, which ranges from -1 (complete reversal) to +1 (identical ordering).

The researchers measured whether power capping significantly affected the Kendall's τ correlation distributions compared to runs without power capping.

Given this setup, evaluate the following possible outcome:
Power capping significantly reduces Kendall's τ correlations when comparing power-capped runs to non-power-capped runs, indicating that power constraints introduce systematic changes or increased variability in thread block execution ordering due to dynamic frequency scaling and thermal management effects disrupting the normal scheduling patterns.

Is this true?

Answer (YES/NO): NO